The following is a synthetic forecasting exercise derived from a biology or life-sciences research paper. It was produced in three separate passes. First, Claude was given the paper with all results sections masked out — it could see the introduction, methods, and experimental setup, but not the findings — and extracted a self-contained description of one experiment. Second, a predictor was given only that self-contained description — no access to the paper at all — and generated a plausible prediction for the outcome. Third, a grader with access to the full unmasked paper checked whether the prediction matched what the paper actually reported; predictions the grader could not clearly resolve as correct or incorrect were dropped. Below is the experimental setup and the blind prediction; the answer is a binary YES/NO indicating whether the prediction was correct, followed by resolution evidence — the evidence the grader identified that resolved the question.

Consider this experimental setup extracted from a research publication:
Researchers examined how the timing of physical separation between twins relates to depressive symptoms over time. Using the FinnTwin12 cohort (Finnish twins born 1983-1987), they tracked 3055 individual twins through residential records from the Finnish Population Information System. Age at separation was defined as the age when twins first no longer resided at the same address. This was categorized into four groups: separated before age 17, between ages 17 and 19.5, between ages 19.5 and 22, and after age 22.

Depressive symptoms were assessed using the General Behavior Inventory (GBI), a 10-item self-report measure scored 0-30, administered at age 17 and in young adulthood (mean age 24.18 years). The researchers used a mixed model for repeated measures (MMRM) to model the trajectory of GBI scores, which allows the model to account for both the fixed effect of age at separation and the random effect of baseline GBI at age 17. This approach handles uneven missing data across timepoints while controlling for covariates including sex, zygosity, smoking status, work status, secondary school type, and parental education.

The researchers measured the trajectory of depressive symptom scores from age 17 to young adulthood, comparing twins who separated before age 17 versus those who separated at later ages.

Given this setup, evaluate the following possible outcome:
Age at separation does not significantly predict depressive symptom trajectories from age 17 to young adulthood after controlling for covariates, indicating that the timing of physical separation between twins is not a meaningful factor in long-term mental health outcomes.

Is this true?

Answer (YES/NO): NO